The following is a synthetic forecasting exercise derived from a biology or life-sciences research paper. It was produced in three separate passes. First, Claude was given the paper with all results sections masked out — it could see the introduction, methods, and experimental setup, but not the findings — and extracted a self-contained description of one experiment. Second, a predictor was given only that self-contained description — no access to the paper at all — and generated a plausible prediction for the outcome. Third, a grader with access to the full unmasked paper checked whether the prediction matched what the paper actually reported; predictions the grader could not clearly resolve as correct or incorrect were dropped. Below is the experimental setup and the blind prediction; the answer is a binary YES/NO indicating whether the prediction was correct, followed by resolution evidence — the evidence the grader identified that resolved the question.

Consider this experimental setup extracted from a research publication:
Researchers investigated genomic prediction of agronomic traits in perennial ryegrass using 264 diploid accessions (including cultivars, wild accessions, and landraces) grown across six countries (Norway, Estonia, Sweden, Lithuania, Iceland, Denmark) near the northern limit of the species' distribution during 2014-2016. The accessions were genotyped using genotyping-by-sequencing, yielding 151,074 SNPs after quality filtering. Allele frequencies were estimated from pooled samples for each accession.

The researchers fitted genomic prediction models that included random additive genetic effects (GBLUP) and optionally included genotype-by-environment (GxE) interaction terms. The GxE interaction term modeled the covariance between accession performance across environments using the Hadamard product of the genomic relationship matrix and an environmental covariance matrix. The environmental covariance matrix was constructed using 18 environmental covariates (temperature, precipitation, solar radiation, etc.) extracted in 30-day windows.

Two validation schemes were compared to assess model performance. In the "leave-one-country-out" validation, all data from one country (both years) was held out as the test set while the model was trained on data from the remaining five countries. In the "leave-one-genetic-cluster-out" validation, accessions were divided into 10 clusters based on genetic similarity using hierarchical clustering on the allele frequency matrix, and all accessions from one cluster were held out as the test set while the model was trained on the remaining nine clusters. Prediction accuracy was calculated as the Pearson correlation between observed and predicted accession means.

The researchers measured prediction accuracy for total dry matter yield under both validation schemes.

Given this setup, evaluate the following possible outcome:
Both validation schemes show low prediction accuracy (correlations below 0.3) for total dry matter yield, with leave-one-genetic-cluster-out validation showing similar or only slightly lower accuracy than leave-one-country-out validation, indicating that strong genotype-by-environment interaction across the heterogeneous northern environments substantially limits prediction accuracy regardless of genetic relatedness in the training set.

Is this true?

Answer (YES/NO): NO